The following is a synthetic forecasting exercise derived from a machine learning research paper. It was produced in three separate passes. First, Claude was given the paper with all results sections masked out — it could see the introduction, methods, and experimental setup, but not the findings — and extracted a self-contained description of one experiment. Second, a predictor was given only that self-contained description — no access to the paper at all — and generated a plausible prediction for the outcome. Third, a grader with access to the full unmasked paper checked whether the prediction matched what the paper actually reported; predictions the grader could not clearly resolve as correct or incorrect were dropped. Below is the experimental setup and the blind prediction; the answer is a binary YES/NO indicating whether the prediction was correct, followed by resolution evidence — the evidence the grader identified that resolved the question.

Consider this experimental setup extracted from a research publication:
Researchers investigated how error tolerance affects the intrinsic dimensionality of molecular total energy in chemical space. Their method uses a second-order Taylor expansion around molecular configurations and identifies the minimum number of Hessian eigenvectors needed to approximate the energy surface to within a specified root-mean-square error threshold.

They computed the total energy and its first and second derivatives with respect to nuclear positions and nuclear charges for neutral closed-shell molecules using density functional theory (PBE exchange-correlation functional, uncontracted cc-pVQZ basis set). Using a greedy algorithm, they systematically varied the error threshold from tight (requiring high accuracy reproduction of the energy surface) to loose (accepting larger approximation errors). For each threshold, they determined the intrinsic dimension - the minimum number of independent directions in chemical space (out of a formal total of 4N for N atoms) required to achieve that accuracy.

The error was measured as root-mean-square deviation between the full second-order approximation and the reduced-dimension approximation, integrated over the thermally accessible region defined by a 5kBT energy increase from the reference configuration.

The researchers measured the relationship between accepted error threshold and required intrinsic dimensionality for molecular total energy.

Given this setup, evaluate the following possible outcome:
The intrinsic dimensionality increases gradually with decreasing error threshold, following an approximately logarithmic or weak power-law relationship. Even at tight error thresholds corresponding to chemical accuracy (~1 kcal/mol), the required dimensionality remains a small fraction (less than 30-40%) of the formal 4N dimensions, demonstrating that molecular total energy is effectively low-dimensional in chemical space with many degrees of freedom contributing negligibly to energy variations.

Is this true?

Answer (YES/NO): NO